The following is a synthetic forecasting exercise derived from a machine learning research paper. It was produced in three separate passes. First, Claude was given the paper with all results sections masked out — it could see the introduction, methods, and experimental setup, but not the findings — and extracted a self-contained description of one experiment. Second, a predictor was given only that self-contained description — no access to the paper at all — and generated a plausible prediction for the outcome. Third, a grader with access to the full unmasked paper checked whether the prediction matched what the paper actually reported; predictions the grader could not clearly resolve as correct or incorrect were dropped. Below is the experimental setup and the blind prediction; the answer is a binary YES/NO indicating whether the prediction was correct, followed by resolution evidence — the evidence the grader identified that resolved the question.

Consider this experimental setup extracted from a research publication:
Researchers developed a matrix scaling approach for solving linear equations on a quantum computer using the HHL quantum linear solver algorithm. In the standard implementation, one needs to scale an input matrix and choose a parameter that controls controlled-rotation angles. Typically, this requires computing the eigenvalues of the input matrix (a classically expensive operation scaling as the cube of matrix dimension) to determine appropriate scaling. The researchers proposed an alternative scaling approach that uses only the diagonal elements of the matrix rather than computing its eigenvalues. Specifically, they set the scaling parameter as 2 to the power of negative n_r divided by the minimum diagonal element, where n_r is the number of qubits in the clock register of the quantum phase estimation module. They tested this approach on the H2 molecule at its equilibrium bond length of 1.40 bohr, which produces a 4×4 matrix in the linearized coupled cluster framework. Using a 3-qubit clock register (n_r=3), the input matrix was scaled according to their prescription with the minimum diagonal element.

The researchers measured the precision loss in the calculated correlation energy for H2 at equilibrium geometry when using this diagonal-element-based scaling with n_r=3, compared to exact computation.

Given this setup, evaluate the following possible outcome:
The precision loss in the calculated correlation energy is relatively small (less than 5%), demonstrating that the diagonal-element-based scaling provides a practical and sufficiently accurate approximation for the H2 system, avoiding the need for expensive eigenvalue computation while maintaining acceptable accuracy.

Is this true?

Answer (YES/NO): YES